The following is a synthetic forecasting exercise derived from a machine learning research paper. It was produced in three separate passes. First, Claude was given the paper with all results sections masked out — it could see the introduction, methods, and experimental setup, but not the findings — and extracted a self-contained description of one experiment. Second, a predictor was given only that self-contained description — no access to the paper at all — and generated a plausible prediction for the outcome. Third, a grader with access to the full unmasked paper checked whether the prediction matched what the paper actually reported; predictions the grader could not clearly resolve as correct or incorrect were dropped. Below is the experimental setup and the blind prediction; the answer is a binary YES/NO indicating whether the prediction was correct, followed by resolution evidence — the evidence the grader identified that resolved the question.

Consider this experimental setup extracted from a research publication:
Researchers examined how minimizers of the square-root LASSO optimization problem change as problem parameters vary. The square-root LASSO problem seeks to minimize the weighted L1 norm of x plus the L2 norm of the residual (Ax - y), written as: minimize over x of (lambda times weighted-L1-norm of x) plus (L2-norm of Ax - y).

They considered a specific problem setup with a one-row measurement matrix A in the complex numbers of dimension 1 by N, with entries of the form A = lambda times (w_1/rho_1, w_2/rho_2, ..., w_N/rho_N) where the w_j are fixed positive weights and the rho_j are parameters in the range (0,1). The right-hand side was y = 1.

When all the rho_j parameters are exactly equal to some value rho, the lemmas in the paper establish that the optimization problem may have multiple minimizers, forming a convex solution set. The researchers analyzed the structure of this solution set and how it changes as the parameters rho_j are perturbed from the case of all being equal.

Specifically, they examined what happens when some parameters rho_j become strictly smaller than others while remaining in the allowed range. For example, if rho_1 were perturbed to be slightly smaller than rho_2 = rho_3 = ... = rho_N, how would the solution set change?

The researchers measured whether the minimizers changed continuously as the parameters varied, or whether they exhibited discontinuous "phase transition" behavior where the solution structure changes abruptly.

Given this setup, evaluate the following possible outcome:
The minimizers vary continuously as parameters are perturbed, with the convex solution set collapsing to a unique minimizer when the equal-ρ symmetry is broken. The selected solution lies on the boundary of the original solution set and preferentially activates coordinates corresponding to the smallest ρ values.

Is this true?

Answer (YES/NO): NO